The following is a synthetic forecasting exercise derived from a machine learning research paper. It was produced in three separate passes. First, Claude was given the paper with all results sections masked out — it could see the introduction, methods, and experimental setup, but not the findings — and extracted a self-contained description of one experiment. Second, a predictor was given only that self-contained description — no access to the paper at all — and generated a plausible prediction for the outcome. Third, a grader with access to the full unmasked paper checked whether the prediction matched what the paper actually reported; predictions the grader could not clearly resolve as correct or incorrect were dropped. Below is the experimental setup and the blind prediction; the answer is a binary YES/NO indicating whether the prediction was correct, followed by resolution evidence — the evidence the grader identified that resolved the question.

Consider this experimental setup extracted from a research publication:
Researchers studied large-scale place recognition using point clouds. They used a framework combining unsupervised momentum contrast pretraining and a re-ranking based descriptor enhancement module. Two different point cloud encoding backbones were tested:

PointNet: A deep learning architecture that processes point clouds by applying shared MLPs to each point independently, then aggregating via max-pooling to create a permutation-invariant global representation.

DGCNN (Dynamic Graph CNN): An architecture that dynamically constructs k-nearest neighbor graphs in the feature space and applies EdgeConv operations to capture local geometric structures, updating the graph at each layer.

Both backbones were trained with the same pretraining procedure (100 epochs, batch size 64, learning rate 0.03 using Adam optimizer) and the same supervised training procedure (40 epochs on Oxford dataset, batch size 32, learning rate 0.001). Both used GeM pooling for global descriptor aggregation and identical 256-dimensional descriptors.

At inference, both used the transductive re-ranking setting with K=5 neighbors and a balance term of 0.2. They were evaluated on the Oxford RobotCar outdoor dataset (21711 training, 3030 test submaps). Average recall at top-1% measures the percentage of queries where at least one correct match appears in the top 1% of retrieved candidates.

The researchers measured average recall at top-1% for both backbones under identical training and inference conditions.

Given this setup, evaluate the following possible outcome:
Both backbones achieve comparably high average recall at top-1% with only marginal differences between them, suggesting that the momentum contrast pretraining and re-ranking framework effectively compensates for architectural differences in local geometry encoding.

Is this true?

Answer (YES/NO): NO